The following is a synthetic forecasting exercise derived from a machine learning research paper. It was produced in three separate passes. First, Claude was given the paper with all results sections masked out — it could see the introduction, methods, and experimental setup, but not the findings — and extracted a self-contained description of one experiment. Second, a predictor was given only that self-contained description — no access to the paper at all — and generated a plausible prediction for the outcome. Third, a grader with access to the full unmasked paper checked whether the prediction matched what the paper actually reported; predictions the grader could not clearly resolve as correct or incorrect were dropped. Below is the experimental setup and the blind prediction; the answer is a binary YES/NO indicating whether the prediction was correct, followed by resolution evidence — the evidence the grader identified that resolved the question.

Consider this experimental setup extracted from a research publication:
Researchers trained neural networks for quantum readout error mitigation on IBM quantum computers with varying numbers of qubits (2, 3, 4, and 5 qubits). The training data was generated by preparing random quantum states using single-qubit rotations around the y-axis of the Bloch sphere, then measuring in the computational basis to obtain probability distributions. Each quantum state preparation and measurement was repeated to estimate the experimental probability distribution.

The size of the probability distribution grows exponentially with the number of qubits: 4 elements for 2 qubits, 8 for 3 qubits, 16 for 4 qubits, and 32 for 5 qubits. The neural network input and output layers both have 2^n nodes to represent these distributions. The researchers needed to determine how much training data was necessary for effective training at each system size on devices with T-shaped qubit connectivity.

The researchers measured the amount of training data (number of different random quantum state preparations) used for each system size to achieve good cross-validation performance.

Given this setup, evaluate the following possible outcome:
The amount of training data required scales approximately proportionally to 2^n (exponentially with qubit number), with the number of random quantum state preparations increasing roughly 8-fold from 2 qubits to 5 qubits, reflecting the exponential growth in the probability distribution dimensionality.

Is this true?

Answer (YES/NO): NO